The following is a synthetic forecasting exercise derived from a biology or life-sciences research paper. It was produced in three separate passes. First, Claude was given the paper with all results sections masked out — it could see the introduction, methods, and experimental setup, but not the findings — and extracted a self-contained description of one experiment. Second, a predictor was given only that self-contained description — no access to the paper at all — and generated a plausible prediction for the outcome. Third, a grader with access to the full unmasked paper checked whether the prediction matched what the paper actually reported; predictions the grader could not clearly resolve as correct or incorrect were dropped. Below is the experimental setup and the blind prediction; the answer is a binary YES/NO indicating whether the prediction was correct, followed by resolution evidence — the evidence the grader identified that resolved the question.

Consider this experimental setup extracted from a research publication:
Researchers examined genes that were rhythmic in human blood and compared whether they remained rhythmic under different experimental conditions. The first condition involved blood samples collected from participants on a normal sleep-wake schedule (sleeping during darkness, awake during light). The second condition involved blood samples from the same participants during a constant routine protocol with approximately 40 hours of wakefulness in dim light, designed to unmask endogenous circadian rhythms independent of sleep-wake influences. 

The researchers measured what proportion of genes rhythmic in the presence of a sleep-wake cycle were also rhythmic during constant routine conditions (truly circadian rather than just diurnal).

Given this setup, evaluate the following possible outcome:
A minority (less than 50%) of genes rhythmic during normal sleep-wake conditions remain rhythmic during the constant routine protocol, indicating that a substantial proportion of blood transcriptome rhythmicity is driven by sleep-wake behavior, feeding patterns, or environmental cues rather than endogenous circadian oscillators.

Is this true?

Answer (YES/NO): YES